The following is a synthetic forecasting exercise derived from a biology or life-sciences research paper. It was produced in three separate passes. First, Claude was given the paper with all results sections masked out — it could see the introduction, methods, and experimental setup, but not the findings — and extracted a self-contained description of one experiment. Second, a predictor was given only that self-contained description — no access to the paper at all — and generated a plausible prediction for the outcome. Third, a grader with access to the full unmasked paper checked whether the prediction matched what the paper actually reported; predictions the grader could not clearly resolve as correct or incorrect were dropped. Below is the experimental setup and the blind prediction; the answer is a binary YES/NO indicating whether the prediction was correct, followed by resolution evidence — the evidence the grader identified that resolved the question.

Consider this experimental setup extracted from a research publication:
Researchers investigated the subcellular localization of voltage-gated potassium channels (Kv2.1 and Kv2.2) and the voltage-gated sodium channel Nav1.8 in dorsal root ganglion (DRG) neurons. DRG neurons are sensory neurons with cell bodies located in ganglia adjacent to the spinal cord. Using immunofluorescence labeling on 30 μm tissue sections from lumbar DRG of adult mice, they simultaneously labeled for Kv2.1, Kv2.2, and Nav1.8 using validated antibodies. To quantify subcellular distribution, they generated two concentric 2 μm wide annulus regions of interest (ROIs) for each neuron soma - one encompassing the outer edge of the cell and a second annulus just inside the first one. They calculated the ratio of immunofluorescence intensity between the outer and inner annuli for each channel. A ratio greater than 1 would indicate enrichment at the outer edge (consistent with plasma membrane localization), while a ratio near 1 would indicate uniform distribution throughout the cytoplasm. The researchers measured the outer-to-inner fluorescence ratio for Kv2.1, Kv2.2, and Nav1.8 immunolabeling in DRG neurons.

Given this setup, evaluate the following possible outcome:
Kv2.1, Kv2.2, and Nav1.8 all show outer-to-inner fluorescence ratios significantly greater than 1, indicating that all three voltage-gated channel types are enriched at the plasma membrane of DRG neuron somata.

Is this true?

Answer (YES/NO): NO